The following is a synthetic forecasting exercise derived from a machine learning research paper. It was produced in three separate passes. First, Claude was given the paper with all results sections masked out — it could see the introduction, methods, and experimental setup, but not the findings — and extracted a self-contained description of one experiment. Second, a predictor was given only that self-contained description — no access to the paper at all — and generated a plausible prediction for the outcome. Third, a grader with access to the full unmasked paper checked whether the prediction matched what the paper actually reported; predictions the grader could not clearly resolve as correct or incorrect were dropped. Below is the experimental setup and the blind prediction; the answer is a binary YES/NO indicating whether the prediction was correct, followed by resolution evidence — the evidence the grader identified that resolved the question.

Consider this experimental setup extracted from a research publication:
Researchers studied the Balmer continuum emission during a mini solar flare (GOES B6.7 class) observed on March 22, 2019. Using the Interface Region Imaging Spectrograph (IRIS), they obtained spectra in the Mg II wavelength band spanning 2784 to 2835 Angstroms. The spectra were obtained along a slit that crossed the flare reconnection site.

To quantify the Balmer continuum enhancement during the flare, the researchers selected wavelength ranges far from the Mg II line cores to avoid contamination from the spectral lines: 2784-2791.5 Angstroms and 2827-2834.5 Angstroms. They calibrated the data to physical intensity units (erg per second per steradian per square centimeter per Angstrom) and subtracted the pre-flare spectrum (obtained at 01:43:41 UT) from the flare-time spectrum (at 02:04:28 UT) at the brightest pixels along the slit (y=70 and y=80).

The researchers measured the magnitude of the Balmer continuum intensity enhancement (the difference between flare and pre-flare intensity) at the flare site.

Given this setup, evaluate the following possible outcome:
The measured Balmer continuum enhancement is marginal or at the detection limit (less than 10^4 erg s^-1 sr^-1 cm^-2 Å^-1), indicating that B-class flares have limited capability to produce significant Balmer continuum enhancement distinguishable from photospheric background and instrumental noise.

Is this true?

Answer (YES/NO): NO